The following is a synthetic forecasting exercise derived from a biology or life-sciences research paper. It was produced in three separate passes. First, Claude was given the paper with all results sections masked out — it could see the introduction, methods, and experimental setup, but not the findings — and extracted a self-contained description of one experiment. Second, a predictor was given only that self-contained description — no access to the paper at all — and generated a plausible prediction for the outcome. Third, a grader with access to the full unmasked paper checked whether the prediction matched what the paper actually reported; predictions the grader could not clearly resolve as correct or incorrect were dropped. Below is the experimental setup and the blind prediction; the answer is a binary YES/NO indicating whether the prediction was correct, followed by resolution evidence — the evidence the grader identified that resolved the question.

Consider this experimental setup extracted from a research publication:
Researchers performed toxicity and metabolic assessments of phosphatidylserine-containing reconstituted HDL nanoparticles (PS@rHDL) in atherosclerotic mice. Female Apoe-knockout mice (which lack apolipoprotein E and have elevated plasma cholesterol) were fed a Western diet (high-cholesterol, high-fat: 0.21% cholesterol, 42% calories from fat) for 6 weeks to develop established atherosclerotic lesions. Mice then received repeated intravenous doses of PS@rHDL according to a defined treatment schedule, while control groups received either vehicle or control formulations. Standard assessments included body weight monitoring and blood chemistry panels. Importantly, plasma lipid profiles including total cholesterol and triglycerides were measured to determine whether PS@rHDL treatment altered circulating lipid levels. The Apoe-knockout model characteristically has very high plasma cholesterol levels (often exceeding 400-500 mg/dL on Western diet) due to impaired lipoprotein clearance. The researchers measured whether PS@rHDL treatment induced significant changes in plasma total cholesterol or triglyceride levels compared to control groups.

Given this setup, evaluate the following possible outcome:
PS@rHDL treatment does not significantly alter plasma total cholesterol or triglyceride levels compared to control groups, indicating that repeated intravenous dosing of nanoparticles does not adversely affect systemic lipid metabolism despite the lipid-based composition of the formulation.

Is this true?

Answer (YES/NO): YES